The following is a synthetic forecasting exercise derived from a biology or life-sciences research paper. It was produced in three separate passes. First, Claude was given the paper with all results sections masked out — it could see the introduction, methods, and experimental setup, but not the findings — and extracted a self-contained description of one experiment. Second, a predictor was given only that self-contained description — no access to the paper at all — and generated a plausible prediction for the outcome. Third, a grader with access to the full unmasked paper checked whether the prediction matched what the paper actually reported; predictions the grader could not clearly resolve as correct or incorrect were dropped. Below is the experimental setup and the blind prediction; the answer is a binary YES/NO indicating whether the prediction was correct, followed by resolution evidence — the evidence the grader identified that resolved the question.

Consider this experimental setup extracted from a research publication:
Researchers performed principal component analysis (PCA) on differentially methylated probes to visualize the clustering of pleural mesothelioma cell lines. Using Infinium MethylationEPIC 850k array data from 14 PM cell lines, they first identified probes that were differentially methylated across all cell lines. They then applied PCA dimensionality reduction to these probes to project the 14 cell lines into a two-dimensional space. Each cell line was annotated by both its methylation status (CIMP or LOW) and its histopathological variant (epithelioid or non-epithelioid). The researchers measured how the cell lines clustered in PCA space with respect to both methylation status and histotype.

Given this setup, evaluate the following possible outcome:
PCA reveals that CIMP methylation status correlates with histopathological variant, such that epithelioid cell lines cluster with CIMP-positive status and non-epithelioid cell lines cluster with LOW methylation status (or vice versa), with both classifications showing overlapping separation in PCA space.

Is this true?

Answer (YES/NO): NO